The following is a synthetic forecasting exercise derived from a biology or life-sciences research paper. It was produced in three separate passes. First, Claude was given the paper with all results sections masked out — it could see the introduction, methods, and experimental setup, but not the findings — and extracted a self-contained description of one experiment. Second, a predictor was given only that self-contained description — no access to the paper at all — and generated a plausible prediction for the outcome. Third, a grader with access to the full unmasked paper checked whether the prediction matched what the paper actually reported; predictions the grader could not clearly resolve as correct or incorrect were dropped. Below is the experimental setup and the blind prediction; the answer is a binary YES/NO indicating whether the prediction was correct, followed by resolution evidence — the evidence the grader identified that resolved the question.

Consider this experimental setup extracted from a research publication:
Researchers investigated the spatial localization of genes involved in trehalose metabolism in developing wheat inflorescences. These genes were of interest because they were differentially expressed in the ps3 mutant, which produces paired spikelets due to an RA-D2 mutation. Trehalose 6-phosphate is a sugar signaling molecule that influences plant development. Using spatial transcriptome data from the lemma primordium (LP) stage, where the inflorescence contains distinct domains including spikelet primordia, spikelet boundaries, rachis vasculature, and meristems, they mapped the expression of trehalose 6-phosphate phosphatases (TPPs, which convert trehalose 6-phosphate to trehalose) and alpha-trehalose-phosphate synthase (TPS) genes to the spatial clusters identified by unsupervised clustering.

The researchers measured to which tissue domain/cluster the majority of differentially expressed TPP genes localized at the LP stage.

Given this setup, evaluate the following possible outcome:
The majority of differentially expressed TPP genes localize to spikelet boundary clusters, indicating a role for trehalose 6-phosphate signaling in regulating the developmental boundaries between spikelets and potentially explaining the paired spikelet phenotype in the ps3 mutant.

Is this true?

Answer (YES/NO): NO